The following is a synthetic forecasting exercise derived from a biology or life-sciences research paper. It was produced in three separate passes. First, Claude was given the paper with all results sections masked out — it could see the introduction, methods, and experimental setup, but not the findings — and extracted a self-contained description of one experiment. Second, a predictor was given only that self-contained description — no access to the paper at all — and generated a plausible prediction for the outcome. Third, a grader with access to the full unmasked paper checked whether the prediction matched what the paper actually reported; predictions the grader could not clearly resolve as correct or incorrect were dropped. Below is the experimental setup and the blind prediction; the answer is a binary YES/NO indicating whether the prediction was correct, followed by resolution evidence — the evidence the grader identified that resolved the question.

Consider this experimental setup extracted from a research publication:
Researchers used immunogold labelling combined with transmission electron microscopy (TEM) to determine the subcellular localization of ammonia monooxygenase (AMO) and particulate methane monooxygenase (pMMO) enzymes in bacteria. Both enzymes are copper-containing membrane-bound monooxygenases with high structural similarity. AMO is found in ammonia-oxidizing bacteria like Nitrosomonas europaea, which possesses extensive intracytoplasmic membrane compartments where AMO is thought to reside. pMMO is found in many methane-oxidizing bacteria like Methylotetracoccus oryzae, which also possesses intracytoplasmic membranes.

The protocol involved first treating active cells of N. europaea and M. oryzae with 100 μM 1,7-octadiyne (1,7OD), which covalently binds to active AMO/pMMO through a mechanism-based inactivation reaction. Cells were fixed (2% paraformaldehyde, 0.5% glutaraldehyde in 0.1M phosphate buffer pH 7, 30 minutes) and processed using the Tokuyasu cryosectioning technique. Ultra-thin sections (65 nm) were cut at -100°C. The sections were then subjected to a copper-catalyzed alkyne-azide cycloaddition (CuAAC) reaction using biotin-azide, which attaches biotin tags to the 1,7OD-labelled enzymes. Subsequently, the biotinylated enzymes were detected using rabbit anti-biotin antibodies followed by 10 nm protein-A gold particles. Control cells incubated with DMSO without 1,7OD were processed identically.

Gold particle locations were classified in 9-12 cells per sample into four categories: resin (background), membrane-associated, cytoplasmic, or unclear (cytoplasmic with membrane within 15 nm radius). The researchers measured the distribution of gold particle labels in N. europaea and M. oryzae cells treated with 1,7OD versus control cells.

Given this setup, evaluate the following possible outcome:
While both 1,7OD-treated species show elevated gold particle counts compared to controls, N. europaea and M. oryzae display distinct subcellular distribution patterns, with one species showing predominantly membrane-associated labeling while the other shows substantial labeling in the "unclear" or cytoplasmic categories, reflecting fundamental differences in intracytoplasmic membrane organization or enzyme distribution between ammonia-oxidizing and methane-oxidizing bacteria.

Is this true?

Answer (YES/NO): NO